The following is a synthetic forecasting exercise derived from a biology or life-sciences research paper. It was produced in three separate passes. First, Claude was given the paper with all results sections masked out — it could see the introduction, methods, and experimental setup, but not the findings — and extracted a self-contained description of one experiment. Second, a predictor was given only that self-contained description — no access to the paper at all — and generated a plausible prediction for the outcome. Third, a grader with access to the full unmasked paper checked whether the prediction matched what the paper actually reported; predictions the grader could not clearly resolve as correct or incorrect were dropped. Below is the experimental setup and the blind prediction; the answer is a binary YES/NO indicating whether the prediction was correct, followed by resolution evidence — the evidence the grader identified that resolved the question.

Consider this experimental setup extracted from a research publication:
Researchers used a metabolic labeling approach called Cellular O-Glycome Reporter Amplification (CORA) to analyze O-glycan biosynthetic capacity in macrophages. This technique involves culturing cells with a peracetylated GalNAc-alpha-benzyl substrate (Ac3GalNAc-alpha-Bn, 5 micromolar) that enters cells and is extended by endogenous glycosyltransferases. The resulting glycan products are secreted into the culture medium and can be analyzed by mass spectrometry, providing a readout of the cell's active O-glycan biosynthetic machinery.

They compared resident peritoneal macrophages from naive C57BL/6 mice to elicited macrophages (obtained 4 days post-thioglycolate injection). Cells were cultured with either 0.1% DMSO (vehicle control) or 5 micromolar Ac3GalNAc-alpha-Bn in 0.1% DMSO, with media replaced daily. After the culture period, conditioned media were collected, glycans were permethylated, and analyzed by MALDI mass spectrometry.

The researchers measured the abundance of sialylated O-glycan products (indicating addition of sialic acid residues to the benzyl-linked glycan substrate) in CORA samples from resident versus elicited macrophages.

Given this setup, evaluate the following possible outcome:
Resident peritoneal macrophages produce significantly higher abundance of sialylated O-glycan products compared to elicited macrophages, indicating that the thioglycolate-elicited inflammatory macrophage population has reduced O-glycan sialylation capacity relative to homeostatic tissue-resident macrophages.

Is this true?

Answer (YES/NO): NO